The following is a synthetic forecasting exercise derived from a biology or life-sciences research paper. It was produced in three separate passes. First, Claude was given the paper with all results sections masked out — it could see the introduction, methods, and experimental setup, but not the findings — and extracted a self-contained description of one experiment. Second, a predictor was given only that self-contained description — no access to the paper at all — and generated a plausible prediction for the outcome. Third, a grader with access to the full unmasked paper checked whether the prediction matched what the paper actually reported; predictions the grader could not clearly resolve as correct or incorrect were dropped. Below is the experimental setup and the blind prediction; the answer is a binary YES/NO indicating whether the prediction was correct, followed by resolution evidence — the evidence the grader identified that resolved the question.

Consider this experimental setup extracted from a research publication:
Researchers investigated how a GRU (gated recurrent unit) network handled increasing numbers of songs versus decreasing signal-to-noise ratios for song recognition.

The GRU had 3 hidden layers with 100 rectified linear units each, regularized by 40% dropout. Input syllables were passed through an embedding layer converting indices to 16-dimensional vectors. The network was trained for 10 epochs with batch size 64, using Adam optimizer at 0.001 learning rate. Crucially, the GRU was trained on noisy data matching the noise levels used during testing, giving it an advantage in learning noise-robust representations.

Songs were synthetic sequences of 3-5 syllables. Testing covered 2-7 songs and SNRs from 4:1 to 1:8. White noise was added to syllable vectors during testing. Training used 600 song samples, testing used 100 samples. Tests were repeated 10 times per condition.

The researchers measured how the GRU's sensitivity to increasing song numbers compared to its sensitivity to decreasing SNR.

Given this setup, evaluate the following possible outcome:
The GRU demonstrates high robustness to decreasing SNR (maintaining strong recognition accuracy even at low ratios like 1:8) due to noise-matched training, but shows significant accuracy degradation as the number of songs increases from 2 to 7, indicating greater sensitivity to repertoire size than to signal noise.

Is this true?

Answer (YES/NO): NO